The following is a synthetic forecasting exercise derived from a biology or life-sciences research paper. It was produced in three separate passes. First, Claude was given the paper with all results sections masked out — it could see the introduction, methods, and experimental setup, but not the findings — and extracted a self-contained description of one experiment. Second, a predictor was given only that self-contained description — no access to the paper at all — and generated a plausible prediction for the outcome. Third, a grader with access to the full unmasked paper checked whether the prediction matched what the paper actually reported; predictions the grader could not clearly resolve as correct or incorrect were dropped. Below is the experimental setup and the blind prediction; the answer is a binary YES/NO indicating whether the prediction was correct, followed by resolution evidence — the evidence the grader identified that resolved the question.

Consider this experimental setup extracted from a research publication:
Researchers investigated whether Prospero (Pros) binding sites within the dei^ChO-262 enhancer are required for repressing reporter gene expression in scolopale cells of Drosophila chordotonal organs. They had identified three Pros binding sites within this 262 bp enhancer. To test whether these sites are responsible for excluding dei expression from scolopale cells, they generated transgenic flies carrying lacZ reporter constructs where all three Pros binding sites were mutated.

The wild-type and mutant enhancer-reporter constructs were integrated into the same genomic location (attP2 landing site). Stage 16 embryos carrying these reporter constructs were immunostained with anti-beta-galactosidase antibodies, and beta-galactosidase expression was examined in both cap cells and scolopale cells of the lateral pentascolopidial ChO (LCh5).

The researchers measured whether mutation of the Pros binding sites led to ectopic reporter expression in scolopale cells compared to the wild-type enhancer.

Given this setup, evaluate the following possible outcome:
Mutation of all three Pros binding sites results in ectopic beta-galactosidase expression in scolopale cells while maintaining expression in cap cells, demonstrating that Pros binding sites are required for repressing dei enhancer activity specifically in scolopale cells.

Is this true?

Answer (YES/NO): YES